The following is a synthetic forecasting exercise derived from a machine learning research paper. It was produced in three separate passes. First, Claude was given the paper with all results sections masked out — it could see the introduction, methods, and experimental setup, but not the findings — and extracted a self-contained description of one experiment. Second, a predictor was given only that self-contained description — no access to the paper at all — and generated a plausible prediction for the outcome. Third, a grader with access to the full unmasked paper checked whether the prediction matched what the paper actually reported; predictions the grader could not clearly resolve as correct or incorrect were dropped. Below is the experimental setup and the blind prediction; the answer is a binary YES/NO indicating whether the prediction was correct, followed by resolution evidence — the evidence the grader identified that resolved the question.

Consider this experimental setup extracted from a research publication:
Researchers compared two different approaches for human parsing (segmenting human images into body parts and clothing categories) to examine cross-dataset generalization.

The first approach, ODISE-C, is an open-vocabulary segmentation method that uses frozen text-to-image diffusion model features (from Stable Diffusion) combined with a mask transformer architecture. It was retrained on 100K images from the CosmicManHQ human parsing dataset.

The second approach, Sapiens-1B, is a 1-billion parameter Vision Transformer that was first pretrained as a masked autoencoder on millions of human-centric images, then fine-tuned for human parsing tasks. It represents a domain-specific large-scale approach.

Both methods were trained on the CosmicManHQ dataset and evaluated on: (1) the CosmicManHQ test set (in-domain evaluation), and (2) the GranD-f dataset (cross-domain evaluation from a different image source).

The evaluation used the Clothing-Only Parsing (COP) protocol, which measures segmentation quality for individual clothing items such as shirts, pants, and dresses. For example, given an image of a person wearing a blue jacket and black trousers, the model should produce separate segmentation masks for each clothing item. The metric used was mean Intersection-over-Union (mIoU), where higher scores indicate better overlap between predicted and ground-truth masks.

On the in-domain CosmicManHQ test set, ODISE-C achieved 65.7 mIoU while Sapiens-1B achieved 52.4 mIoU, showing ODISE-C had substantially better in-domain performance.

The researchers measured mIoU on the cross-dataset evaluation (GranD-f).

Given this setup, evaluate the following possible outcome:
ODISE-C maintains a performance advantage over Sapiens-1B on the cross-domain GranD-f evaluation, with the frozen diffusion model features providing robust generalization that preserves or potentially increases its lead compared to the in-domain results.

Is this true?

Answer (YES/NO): NO